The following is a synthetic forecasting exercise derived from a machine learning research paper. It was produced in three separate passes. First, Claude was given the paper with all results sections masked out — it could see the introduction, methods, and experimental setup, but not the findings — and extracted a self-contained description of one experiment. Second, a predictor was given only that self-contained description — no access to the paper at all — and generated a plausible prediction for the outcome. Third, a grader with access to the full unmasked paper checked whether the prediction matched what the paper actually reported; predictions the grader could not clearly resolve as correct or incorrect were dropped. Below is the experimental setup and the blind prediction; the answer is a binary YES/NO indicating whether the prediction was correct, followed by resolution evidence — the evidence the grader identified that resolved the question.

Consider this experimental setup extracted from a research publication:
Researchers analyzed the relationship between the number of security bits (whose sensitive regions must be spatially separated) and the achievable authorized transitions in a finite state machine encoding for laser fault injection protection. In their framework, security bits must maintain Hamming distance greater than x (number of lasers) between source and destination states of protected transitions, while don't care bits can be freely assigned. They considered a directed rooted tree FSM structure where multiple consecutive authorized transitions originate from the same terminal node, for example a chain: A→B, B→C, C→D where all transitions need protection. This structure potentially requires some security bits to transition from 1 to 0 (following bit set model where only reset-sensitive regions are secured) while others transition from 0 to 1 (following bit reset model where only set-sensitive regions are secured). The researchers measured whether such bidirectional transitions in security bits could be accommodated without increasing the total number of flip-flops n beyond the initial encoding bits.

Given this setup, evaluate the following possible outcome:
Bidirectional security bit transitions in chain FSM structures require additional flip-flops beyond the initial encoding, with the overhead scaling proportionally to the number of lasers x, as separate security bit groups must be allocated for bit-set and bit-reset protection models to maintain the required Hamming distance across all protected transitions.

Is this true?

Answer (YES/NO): NO